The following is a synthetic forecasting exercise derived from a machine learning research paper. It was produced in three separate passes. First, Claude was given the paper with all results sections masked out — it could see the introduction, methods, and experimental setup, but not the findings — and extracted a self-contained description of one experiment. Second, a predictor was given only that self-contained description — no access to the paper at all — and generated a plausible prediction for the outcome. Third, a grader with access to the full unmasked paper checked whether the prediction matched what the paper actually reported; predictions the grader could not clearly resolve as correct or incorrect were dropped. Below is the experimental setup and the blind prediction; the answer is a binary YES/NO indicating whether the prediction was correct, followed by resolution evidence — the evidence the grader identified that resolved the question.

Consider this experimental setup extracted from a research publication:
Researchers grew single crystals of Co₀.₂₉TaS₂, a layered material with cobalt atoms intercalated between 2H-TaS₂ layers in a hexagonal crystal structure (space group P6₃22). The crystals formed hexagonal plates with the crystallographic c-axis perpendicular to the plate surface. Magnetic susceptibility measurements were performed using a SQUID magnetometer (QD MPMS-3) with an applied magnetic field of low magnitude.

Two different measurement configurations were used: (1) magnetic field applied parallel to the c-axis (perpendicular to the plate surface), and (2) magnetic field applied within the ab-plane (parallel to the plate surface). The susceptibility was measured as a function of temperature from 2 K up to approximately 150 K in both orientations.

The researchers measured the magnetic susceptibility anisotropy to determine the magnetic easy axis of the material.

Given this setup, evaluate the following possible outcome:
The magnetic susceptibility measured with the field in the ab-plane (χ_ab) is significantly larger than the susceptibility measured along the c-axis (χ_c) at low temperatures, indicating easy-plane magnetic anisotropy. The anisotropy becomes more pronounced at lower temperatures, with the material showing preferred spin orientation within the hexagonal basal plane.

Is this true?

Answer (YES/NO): NO